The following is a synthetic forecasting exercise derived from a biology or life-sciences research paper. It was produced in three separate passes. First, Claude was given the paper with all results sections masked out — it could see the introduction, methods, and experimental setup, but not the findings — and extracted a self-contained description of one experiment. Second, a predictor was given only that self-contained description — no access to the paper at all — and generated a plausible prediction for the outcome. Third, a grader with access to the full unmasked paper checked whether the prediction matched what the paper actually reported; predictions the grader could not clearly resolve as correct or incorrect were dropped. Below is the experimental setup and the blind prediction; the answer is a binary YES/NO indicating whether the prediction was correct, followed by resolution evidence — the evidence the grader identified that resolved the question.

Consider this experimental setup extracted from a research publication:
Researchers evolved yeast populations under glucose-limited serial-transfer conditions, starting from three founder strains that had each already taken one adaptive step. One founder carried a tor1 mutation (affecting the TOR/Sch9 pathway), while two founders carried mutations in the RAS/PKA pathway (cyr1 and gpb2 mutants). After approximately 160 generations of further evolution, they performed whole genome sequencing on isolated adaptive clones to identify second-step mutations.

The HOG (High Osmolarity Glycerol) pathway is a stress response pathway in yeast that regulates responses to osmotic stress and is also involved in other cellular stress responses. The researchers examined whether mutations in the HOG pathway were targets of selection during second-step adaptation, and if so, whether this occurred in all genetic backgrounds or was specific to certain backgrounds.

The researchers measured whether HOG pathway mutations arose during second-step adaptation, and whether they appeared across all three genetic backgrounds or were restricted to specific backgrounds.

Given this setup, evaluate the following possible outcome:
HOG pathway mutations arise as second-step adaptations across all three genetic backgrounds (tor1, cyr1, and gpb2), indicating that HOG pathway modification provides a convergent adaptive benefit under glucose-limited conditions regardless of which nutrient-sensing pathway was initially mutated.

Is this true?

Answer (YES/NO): NO